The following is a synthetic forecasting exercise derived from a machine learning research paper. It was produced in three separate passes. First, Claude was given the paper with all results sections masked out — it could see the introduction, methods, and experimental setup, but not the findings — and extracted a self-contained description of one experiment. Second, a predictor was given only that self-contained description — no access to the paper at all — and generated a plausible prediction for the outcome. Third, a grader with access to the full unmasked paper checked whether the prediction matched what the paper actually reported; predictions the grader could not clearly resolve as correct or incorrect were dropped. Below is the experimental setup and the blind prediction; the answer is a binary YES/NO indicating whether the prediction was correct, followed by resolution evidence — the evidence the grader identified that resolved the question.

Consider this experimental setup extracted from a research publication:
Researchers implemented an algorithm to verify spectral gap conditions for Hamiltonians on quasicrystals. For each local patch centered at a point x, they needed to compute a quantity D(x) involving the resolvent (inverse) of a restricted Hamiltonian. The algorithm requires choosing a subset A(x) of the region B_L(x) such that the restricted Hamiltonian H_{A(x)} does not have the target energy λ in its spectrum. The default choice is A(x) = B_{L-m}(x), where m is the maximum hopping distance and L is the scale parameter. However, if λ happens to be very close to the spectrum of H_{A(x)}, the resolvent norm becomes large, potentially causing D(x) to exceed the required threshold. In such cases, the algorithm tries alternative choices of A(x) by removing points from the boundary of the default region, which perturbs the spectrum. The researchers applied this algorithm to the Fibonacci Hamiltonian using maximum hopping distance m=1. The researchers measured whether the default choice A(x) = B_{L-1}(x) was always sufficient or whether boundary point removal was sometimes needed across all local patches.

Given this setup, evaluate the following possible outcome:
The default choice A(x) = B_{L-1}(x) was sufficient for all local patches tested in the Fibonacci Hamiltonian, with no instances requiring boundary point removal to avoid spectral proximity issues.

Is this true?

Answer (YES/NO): YES